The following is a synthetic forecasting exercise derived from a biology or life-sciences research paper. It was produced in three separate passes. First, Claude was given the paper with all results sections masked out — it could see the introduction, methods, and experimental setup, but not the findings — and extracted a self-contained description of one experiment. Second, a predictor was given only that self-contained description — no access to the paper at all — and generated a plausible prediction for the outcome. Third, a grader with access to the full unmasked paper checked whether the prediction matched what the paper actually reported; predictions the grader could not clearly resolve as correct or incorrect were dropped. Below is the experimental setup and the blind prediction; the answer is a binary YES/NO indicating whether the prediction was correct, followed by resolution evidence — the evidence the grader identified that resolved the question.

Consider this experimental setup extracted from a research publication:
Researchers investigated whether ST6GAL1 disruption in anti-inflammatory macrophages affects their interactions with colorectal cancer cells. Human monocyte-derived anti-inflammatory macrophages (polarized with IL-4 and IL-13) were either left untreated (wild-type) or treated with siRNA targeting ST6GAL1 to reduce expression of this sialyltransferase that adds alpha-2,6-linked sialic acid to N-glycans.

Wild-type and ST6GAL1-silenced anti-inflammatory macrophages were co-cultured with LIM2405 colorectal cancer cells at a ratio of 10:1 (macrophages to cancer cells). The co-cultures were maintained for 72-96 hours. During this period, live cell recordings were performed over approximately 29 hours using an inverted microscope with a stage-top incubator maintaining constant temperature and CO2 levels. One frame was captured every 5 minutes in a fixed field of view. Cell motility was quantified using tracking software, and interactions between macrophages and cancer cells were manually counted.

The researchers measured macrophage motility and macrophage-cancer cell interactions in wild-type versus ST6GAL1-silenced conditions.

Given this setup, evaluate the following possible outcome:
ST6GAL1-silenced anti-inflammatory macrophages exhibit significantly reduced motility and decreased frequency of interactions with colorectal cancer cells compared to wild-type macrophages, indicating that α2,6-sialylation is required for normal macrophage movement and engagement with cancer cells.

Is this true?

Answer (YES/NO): YES